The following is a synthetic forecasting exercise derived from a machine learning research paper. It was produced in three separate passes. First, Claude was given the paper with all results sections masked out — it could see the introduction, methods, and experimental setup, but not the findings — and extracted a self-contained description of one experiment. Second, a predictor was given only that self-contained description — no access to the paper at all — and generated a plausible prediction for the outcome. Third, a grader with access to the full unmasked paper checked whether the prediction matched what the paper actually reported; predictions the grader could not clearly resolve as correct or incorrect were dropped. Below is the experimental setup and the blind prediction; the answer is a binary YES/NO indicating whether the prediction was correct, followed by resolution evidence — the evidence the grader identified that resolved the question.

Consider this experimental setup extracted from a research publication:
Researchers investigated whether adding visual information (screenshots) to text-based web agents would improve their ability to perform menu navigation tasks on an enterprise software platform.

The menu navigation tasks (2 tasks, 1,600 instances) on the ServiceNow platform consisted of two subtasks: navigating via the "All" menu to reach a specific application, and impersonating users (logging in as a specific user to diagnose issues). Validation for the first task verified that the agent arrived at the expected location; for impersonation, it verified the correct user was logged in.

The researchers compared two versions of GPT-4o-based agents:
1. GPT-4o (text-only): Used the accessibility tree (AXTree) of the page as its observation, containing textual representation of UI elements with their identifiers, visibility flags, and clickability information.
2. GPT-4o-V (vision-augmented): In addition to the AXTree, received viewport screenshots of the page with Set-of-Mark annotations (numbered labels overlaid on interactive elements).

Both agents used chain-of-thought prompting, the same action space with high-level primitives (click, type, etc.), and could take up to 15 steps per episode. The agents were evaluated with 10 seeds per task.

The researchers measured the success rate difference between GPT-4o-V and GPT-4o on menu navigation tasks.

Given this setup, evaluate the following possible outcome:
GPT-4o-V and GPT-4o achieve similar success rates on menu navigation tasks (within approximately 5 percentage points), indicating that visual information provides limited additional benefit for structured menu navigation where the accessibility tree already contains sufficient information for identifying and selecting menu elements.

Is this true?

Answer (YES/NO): NO